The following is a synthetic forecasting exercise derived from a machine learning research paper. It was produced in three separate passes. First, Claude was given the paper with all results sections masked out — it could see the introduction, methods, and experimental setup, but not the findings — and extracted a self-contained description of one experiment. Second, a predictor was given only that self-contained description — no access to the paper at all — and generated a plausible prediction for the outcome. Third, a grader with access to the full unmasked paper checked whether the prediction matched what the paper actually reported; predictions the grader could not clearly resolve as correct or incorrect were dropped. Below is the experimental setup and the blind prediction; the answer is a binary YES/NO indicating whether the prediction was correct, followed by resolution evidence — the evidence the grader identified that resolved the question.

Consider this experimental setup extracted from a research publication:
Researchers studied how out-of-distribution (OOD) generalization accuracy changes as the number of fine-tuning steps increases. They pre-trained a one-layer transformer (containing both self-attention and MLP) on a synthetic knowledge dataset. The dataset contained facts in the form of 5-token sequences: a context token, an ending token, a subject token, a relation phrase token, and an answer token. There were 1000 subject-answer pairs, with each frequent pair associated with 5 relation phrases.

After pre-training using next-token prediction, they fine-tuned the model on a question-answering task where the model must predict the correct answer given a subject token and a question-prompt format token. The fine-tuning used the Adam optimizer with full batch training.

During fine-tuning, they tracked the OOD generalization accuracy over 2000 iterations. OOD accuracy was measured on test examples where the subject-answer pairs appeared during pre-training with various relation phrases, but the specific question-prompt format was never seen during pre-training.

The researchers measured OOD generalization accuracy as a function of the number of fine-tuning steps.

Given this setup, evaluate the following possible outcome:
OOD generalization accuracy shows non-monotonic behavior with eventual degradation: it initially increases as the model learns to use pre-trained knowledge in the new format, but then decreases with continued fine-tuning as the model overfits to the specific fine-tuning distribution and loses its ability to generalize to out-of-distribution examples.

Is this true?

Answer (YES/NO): YES